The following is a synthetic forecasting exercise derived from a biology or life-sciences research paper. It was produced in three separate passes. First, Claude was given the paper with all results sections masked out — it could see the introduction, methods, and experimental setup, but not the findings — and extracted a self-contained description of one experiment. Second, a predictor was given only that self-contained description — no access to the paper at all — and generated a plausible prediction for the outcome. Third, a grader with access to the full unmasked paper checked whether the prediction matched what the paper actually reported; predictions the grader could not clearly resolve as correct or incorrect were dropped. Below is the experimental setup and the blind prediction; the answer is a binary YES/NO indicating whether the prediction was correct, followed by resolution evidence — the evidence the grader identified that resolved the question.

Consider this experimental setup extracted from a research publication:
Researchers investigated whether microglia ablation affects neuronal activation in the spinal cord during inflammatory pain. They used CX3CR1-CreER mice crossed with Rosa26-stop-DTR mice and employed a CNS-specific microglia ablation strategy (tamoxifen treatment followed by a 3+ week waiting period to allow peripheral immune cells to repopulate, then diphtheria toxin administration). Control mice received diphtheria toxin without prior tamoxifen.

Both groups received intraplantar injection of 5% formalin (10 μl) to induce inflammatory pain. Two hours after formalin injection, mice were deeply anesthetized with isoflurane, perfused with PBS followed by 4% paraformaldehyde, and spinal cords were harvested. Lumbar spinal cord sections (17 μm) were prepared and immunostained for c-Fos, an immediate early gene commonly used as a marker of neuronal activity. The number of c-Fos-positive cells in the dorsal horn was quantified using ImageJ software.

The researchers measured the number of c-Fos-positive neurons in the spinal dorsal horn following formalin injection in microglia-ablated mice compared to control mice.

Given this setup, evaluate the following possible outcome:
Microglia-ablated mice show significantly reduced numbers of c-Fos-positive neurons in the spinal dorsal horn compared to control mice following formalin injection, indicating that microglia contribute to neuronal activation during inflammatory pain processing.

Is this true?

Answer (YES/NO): YES